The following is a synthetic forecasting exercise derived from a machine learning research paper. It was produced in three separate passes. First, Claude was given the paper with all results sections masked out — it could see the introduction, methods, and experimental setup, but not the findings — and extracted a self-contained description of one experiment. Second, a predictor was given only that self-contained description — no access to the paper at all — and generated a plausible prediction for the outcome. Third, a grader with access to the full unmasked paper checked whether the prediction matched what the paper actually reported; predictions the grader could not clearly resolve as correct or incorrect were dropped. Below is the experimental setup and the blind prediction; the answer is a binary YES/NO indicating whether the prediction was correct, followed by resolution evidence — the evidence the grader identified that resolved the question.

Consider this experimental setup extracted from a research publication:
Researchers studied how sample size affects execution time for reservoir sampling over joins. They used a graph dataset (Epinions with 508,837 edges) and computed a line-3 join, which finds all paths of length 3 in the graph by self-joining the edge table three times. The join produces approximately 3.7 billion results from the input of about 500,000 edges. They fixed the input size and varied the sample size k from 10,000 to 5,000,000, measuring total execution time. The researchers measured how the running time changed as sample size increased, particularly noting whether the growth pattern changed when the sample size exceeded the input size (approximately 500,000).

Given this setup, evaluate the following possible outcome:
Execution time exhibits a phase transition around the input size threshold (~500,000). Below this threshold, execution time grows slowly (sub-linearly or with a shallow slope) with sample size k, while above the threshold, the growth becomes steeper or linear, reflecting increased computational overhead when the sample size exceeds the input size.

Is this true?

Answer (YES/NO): YES